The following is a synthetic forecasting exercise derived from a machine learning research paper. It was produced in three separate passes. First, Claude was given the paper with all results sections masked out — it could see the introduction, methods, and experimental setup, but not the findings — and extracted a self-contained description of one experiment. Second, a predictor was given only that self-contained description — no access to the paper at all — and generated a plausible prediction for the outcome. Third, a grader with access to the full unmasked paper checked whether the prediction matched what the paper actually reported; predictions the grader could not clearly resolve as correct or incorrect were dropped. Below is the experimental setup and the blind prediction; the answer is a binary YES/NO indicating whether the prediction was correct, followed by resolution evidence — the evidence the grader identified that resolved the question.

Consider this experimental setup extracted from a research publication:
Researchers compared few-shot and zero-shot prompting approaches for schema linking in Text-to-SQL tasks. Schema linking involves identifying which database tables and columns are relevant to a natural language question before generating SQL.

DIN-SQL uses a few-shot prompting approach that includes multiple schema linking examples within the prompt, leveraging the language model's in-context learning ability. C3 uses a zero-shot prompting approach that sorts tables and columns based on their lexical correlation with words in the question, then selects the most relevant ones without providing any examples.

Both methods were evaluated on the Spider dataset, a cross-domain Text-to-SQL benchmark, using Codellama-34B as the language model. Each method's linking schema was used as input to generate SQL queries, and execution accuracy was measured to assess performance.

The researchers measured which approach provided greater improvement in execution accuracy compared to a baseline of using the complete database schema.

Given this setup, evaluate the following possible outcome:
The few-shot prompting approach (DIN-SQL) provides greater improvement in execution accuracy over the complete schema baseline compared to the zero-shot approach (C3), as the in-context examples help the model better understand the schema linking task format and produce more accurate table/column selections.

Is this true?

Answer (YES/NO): NO